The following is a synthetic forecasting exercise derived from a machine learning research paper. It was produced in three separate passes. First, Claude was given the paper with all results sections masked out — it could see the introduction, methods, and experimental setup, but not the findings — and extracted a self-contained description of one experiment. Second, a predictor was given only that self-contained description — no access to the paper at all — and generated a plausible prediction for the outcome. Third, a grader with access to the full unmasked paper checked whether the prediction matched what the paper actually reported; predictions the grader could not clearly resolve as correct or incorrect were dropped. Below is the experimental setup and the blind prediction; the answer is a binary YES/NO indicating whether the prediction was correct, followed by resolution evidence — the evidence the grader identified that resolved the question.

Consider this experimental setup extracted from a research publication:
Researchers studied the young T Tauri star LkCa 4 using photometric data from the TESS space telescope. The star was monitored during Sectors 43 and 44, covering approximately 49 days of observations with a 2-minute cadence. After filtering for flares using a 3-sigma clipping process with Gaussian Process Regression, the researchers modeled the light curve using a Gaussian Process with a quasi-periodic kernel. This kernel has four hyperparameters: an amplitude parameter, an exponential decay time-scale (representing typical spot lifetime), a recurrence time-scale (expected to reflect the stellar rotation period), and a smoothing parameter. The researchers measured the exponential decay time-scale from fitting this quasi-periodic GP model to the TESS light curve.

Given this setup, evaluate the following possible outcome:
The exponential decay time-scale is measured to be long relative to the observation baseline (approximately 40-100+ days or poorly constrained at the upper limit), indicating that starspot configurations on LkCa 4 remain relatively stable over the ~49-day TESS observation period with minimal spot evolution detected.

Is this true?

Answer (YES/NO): YES